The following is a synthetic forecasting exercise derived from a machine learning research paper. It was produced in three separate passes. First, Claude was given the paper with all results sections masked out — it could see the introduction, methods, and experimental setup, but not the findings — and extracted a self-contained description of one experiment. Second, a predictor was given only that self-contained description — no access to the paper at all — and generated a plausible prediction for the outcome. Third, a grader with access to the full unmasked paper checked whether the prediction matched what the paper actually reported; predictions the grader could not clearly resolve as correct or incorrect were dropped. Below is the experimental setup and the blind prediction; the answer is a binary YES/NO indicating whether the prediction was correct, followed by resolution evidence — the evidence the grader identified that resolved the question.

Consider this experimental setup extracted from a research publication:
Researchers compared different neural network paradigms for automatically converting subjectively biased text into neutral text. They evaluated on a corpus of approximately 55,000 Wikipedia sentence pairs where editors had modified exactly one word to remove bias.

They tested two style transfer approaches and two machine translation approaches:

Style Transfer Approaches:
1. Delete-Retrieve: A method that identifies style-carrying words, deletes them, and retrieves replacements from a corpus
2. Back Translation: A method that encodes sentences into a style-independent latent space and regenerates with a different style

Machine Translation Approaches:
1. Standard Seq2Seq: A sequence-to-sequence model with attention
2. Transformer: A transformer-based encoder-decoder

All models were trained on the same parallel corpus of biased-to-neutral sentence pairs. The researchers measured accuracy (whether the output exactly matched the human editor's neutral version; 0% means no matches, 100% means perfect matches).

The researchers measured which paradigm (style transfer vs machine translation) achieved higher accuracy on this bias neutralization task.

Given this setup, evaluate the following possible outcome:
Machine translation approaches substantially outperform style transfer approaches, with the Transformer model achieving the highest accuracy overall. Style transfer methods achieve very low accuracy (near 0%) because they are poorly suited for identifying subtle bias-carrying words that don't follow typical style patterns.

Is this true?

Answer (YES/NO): NO